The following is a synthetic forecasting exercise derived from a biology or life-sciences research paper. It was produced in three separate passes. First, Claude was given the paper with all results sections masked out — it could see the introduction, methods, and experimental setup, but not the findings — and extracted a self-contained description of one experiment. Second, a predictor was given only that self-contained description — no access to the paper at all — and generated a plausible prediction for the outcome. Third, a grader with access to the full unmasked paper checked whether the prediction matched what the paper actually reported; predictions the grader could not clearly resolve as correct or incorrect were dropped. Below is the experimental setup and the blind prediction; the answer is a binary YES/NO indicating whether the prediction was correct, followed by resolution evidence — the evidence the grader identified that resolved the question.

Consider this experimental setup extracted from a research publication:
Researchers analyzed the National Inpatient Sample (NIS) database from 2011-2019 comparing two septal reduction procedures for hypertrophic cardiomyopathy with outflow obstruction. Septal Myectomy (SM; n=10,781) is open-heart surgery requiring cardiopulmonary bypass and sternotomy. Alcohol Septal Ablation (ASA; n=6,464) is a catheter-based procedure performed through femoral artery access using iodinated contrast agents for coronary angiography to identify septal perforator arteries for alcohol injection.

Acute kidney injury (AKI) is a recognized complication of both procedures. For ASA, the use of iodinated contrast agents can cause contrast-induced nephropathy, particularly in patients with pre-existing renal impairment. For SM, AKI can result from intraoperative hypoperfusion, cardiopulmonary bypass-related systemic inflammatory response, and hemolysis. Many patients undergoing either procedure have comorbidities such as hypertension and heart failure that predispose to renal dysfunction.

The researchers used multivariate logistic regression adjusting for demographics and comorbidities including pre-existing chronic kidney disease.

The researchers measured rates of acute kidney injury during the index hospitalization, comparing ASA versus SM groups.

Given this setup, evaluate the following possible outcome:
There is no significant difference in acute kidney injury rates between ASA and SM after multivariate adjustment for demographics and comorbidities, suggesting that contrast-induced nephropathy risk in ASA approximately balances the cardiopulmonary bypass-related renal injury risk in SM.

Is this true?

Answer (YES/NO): NO